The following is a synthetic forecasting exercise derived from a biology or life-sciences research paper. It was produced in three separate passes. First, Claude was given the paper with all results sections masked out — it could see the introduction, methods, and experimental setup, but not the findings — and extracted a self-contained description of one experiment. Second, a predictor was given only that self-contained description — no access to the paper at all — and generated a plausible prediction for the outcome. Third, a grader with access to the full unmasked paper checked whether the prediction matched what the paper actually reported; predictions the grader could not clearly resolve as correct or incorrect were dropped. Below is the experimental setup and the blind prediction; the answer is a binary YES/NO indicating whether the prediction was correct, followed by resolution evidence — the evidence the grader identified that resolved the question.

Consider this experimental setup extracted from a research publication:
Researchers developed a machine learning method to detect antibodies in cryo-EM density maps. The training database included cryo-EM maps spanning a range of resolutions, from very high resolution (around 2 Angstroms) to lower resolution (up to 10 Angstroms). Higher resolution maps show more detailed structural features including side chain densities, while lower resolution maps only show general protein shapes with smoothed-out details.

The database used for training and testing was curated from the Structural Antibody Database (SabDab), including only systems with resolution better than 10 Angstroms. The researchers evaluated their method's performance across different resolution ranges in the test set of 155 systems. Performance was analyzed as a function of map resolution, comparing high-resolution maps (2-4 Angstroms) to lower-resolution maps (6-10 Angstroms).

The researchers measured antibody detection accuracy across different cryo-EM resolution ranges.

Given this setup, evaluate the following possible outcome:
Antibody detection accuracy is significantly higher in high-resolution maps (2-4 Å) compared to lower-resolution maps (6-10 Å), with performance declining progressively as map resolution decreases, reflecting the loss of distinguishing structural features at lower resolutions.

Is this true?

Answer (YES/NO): NO